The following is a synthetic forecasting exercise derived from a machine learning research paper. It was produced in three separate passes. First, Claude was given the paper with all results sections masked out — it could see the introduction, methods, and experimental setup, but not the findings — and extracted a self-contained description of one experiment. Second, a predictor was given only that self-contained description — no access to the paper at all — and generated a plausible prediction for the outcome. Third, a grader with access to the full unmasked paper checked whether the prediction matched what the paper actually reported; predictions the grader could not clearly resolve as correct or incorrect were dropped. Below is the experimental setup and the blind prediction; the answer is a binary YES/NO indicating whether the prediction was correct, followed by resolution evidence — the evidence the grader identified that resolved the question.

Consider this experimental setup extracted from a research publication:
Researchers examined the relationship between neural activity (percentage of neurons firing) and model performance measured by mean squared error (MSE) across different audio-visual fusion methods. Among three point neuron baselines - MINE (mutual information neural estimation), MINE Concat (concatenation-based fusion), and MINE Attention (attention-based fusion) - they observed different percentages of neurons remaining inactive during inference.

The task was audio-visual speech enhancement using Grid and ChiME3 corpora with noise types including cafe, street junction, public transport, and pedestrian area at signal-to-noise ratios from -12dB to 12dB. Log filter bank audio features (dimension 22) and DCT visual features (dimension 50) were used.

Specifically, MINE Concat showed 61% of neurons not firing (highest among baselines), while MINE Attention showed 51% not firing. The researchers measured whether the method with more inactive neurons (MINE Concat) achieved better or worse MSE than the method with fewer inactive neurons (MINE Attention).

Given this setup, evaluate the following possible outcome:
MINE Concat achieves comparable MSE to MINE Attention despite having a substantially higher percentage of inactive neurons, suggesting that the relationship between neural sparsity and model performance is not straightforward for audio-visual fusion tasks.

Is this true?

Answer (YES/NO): NO